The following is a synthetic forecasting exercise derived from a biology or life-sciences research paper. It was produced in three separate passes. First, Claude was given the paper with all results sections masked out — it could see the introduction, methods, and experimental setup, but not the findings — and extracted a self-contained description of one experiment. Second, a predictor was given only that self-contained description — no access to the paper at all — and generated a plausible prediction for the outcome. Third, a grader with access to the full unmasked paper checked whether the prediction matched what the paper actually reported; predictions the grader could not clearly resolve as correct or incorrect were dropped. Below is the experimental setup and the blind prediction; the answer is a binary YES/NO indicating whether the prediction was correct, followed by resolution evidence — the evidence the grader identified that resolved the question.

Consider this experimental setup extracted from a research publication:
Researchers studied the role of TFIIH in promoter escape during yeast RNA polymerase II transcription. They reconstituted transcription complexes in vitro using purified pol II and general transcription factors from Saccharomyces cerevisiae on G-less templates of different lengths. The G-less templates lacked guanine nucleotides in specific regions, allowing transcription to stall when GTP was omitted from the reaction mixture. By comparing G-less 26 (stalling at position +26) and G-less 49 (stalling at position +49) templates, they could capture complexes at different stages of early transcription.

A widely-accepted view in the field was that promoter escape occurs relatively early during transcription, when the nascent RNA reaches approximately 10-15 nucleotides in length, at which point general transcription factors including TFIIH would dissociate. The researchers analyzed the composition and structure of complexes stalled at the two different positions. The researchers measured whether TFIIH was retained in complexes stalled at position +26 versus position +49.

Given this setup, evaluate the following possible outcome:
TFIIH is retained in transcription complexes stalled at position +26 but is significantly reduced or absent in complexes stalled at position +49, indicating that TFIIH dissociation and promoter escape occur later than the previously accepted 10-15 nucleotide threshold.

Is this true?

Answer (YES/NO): YES